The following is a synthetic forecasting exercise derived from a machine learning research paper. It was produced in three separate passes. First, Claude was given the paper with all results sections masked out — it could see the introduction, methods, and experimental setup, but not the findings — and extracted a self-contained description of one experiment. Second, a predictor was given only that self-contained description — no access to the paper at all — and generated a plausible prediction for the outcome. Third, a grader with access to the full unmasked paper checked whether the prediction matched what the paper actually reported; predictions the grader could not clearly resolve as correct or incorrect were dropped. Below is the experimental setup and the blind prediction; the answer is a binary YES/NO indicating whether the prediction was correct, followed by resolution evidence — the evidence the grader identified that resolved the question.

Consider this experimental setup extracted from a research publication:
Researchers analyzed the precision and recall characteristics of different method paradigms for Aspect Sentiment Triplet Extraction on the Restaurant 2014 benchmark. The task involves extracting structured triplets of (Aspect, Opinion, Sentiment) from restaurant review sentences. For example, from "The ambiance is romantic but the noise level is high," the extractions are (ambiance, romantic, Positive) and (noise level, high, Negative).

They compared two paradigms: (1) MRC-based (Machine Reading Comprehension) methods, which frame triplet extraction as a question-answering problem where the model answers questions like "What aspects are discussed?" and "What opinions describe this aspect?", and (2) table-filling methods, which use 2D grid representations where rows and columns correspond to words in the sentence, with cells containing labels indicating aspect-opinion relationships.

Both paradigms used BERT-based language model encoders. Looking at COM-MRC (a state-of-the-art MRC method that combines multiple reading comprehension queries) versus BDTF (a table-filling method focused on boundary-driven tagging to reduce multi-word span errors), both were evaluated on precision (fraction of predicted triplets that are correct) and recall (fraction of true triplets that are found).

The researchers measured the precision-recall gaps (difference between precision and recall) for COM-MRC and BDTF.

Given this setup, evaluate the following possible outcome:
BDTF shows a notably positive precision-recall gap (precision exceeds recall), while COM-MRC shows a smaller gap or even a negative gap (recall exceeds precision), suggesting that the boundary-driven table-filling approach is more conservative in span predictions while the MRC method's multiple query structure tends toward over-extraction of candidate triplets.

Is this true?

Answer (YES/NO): NO